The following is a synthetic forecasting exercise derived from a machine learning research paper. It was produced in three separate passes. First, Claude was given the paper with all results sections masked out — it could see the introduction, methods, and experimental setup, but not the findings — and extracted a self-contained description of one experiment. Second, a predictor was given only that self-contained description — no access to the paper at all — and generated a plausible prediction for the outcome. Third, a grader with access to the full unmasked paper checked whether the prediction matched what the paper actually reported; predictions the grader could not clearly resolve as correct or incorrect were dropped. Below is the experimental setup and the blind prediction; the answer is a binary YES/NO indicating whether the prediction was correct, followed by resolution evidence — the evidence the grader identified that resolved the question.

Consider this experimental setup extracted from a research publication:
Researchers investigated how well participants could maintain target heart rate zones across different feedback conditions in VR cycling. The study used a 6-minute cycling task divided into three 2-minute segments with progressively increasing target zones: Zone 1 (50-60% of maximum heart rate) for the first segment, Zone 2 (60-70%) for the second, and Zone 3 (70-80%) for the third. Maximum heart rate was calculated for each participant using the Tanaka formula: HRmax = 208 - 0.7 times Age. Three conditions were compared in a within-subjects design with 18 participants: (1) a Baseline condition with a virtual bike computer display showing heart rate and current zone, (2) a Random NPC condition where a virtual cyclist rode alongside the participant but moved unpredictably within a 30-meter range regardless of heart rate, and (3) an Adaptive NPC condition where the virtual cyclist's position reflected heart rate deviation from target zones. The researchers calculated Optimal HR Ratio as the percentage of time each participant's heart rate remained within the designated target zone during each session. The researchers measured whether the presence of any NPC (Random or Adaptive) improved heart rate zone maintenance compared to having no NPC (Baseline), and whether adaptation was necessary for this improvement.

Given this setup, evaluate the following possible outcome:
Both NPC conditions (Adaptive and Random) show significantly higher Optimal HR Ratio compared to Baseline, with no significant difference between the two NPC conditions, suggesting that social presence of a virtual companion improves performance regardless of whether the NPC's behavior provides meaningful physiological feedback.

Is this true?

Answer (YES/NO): NO